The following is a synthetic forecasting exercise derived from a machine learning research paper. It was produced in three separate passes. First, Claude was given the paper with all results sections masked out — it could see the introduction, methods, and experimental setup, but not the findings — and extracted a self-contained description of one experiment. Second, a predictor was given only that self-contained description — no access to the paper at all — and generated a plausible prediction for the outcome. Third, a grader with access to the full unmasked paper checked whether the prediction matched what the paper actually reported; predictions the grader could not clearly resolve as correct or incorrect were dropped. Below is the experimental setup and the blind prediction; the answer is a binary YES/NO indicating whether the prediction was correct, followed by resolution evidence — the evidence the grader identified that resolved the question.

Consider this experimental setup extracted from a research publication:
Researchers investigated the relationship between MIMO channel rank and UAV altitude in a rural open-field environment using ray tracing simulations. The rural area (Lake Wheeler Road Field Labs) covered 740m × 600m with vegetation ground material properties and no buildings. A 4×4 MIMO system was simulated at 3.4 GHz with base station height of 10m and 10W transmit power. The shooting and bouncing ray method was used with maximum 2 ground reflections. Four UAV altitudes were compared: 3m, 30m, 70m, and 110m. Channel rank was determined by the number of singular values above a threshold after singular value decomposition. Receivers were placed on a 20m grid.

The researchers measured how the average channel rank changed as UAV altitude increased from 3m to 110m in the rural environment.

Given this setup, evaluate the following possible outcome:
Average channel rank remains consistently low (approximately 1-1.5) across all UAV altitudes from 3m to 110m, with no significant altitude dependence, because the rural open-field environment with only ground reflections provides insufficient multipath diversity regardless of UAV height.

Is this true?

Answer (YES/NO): NO